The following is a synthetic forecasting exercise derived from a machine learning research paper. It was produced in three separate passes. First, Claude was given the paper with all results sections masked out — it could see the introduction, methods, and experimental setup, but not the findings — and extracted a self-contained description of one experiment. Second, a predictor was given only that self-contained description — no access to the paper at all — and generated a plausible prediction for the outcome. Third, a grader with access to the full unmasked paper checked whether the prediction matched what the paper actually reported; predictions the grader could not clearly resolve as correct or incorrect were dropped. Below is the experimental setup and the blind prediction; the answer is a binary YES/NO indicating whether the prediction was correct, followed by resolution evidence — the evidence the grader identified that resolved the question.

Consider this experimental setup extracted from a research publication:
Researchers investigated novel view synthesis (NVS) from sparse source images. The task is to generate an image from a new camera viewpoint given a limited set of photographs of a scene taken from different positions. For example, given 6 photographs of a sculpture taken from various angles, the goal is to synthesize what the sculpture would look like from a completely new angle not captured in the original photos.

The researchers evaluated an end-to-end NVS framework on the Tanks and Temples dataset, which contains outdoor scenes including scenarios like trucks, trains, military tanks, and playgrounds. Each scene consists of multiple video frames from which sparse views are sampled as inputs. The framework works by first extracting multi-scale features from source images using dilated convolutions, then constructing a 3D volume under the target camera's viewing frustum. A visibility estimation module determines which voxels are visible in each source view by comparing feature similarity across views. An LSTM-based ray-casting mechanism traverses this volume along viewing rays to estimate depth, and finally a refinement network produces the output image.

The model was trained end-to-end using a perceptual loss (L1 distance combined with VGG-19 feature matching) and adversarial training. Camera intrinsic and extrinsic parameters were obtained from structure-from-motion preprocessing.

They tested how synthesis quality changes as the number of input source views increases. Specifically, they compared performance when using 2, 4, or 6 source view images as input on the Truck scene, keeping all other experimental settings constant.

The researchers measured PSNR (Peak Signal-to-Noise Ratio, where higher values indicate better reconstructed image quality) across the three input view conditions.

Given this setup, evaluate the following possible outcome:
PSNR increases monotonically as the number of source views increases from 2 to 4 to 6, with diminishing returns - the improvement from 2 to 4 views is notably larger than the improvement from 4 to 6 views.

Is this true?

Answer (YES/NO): YES